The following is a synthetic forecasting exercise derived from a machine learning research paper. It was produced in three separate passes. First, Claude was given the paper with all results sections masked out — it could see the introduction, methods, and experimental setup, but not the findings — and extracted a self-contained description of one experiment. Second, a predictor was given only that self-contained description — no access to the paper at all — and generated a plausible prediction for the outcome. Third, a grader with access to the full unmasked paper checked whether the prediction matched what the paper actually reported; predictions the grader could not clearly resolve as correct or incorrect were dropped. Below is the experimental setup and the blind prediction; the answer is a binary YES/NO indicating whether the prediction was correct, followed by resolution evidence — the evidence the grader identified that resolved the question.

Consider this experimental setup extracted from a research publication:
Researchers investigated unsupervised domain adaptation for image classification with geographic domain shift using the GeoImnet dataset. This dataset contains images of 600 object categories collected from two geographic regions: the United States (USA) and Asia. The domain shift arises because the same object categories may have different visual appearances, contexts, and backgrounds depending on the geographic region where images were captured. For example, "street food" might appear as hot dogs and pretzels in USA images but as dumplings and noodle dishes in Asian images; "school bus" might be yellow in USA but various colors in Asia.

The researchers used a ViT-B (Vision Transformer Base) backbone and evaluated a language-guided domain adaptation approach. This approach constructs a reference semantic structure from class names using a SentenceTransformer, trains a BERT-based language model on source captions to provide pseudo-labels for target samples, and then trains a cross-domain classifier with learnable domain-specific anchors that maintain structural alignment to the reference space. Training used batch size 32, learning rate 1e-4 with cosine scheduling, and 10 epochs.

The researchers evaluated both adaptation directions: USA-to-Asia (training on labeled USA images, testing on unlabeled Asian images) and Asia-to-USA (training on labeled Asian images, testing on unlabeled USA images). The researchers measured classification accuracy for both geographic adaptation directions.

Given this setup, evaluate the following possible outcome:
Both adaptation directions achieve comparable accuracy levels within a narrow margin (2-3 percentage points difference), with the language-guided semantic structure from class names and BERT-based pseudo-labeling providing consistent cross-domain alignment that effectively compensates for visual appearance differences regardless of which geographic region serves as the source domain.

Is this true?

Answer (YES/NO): YES